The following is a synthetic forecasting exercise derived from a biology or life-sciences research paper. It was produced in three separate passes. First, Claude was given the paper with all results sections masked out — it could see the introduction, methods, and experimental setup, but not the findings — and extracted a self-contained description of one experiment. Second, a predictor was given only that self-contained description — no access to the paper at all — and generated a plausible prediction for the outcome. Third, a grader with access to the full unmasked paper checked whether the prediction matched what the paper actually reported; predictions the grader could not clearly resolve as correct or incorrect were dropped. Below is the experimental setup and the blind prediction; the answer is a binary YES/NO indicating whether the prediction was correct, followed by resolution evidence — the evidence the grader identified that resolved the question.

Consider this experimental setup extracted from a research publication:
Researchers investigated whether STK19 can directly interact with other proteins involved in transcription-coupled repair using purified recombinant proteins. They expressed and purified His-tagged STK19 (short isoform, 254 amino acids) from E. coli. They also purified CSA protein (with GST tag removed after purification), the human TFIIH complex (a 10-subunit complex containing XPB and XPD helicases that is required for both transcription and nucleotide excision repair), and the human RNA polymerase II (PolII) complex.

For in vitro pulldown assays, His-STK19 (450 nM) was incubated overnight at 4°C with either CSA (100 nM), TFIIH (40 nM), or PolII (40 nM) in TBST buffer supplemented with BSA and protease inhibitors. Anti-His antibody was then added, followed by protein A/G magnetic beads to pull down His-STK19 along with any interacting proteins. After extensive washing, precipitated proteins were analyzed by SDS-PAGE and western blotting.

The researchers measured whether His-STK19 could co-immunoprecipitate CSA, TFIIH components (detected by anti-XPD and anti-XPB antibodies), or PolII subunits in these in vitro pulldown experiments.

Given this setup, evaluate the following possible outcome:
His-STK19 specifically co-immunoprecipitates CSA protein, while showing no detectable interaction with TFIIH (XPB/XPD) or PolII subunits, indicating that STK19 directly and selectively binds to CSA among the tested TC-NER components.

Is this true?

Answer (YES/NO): NO